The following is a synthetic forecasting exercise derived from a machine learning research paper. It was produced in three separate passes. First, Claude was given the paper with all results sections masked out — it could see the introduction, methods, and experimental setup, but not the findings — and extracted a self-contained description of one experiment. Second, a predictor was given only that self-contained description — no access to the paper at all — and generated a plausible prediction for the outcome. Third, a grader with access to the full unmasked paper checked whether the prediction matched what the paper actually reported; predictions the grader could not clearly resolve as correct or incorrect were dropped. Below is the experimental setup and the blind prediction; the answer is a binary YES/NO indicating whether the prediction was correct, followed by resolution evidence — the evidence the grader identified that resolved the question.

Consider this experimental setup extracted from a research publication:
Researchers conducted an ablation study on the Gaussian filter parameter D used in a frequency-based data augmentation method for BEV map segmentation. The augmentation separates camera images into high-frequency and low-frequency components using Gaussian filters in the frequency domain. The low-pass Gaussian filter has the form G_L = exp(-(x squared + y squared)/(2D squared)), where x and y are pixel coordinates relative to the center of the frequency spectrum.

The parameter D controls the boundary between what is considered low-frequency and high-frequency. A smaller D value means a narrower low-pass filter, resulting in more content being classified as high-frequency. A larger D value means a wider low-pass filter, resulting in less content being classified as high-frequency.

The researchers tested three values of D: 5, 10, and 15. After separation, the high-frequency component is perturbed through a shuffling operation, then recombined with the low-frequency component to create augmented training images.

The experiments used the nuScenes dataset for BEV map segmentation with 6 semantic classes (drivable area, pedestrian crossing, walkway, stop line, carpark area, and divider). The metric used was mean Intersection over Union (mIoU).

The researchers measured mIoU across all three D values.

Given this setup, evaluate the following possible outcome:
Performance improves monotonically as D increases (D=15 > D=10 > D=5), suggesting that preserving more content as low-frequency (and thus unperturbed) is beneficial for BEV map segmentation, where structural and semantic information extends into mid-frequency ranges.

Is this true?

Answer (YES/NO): NO